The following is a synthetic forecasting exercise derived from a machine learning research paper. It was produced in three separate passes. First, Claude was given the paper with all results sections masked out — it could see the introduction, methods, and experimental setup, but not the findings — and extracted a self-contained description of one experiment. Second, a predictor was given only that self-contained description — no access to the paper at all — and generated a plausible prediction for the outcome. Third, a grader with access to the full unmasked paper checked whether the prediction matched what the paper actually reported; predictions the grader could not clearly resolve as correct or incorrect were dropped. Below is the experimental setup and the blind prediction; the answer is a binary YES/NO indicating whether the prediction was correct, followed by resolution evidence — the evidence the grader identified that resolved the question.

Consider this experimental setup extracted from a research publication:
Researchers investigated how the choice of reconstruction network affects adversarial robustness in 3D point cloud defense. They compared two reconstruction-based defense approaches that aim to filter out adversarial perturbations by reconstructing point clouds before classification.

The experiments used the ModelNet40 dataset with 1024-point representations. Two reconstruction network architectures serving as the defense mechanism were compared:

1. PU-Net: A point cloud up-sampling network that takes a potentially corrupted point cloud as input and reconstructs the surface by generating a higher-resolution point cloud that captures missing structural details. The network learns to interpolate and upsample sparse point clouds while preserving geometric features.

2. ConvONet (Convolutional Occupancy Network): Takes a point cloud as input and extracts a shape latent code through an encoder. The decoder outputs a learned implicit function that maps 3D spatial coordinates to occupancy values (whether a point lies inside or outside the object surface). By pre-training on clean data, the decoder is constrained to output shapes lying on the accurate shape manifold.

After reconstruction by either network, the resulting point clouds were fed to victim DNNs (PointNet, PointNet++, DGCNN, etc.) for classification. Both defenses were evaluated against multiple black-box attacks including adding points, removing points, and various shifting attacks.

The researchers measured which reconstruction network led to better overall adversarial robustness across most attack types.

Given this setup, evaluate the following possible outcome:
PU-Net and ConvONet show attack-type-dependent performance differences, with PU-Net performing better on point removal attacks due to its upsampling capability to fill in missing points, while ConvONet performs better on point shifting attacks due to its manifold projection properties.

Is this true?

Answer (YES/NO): NO